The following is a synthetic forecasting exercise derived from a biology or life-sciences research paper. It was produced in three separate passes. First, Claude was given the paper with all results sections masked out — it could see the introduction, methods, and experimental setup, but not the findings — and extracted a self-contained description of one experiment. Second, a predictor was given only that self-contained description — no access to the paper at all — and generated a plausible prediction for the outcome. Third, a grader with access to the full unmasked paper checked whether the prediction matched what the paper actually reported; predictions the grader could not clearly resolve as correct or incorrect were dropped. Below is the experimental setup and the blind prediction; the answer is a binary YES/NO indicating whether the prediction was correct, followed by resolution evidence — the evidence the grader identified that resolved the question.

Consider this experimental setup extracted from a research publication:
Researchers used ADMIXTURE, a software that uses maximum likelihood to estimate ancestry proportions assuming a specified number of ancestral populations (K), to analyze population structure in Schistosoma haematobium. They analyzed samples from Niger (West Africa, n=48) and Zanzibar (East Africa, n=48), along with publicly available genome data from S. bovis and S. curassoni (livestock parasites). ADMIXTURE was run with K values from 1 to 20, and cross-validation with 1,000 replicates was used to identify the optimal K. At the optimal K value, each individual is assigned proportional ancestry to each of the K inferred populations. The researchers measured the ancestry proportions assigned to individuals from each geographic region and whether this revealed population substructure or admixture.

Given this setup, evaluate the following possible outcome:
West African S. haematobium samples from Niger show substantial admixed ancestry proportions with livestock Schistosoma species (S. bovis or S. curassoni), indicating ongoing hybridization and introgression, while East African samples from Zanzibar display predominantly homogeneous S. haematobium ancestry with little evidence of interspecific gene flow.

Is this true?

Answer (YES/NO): YES